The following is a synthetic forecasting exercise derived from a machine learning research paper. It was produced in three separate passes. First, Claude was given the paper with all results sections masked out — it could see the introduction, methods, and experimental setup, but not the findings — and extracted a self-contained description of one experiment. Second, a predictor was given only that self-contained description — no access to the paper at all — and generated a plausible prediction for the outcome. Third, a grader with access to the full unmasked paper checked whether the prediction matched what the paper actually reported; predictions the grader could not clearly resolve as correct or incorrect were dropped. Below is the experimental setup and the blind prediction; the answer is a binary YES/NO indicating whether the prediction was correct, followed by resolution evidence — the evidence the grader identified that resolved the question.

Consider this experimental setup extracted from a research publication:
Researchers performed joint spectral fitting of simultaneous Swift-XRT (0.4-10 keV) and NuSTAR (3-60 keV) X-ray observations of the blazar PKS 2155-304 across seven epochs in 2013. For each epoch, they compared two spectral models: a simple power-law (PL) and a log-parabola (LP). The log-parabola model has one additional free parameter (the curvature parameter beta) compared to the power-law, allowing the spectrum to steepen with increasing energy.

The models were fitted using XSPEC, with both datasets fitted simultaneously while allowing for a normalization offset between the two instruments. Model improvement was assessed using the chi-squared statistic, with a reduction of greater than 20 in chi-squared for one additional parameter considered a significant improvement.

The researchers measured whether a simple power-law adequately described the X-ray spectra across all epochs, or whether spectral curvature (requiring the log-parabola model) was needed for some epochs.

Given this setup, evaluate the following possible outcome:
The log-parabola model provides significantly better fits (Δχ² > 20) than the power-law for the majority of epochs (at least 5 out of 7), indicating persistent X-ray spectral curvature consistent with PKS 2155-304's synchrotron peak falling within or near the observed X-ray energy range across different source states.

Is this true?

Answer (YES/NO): NO